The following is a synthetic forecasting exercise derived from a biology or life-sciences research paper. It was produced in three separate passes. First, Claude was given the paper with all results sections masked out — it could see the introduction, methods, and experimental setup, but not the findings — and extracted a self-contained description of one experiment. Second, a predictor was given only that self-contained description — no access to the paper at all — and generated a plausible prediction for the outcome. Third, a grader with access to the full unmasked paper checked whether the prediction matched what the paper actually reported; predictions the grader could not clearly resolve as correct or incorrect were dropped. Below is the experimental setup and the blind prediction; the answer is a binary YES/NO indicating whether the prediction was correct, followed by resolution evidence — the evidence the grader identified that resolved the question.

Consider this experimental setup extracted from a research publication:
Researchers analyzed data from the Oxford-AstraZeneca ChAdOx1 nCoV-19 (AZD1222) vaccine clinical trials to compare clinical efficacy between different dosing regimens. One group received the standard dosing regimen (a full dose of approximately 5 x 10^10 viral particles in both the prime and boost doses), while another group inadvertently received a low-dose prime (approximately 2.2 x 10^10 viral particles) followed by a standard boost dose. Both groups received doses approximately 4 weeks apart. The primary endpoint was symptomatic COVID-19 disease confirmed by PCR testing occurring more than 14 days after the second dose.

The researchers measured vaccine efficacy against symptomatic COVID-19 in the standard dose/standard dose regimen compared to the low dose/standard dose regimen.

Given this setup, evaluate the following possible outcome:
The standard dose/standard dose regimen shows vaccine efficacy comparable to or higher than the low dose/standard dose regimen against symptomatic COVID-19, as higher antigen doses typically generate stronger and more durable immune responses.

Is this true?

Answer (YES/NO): NO